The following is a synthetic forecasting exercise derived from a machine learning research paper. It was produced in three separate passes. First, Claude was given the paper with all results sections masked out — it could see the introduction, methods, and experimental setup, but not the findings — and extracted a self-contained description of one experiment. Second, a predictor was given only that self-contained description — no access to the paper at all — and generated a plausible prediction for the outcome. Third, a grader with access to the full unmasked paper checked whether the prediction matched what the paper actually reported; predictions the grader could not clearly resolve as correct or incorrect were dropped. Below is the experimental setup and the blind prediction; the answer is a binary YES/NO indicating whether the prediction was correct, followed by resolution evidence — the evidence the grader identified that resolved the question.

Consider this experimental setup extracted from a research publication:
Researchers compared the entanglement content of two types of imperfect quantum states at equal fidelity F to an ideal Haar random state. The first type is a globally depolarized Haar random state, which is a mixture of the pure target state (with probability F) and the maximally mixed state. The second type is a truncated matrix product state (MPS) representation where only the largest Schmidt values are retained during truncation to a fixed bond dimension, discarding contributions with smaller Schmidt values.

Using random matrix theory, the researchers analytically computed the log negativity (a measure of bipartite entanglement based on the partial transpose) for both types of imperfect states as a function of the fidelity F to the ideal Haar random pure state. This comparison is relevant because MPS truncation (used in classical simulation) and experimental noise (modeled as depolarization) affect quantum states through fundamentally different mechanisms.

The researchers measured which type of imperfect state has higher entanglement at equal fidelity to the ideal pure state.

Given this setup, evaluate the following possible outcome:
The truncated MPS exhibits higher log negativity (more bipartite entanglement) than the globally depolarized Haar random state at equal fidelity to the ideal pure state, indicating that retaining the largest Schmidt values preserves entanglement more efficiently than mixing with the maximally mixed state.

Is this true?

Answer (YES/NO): NO